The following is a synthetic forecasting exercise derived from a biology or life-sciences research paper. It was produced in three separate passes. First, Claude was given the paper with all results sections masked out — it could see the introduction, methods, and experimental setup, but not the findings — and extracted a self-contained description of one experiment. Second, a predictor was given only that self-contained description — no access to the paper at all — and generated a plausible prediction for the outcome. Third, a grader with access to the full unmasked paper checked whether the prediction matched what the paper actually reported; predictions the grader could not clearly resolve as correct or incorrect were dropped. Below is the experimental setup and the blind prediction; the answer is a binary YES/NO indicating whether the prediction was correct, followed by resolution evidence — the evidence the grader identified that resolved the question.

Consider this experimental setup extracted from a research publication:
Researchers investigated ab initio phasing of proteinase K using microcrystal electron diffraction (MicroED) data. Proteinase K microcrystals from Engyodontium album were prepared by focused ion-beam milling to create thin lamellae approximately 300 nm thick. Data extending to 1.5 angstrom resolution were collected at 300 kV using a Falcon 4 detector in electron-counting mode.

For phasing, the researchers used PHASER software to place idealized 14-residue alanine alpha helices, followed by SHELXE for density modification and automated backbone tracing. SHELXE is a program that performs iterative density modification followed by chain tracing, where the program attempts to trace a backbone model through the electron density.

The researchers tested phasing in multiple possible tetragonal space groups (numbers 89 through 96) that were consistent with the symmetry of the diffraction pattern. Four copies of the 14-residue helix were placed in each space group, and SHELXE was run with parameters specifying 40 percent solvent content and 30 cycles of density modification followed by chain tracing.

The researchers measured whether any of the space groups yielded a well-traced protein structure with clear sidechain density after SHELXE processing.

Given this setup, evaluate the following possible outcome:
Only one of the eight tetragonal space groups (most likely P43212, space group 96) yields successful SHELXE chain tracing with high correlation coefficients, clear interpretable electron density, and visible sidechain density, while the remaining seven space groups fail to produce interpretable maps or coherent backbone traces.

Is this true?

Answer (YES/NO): YES